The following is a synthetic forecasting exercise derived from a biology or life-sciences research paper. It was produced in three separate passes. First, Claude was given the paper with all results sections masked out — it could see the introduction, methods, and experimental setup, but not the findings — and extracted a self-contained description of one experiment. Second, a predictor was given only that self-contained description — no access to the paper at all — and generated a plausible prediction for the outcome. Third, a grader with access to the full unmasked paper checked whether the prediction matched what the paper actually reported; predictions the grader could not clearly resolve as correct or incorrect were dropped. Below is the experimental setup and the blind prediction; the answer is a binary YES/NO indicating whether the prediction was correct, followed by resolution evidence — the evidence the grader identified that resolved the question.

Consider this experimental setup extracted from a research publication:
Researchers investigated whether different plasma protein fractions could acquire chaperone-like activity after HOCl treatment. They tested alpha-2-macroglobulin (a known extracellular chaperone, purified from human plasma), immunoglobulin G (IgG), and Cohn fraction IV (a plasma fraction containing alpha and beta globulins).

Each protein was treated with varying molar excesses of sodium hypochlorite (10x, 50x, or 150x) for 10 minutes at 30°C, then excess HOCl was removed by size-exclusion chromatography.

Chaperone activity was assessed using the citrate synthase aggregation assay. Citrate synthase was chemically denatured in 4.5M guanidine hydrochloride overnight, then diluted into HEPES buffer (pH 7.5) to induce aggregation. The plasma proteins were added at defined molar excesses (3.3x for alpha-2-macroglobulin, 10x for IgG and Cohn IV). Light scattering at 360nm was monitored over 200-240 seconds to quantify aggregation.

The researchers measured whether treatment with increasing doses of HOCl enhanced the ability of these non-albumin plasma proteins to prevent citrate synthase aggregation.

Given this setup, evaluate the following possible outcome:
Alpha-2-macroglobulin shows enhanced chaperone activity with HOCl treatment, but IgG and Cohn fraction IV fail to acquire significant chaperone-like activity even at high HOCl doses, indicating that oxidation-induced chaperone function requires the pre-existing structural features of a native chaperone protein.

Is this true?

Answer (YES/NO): NO